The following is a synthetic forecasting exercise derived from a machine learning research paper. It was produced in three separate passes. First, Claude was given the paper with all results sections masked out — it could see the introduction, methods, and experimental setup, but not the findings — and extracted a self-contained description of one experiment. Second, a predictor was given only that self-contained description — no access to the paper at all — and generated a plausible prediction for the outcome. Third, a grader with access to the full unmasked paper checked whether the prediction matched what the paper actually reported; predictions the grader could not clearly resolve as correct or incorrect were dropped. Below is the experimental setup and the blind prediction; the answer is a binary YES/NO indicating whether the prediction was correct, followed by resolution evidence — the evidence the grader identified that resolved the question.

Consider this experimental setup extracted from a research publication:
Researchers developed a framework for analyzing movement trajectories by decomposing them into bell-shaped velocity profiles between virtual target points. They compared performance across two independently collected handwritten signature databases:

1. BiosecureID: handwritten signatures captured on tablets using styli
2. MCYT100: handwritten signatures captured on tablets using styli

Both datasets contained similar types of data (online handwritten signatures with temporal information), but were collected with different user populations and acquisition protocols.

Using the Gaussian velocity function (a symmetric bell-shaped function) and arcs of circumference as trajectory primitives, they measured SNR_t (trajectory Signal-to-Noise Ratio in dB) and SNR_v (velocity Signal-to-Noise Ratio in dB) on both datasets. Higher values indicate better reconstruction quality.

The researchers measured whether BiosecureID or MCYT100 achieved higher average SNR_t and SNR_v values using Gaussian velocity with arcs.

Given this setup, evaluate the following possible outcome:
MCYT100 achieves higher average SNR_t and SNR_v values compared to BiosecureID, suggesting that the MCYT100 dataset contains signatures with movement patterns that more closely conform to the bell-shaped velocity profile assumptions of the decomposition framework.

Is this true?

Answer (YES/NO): NO